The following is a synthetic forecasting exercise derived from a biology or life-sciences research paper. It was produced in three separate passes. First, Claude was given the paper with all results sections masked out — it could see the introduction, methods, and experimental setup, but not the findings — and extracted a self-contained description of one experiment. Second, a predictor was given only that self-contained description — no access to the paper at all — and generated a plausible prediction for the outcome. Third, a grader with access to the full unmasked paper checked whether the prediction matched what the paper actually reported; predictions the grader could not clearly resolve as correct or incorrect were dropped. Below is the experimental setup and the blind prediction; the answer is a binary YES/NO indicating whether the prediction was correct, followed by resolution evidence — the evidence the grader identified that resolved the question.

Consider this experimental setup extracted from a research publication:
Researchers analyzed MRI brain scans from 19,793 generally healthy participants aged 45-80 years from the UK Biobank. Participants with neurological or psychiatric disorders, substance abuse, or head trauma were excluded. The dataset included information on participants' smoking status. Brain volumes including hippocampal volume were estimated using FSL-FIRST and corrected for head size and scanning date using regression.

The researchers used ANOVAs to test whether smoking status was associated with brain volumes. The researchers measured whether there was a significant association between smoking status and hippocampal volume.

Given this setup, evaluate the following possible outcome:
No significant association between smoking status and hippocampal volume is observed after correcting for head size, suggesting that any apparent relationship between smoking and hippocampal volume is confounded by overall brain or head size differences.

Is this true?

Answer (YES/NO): NO